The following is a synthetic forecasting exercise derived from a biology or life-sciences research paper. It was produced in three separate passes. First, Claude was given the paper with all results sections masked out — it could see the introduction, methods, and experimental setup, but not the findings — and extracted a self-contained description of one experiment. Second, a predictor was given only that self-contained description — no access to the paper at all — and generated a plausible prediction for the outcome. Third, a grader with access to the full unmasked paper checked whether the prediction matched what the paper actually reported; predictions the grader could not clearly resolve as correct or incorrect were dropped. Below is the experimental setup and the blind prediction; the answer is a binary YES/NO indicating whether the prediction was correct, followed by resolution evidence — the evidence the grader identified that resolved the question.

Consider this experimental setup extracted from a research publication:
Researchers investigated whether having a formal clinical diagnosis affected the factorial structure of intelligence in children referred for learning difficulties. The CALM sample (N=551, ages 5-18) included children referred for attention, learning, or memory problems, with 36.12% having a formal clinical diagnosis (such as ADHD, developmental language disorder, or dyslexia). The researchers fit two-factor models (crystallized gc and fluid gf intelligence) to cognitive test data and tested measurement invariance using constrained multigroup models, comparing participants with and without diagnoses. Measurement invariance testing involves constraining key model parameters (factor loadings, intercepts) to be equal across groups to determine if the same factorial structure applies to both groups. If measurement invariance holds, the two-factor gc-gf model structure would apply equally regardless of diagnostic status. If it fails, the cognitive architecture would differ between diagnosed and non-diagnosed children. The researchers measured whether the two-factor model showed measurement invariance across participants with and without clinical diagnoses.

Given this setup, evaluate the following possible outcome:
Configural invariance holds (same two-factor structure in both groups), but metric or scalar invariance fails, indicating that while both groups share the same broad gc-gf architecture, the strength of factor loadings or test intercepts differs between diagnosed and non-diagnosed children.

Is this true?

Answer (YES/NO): NO